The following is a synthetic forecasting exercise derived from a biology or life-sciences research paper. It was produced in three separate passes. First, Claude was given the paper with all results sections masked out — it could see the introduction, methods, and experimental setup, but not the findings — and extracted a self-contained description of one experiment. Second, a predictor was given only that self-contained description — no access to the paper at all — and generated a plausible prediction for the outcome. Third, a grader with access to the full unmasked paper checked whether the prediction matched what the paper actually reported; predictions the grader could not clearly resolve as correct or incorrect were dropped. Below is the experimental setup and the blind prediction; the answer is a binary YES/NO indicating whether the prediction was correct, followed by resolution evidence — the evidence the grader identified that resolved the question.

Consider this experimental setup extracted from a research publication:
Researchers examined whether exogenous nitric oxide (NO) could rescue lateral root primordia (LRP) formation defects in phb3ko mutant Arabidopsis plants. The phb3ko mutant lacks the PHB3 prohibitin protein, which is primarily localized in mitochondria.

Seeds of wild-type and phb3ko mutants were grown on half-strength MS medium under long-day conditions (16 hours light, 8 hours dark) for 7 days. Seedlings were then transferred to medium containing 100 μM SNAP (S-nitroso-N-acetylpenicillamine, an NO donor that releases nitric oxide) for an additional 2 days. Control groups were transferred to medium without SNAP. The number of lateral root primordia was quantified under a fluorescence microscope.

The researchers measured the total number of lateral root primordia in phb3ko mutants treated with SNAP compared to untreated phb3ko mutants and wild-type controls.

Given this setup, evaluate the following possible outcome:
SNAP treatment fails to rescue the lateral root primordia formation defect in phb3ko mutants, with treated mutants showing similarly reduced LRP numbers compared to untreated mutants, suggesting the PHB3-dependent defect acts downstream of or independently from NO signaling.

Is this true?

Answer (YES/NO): NO